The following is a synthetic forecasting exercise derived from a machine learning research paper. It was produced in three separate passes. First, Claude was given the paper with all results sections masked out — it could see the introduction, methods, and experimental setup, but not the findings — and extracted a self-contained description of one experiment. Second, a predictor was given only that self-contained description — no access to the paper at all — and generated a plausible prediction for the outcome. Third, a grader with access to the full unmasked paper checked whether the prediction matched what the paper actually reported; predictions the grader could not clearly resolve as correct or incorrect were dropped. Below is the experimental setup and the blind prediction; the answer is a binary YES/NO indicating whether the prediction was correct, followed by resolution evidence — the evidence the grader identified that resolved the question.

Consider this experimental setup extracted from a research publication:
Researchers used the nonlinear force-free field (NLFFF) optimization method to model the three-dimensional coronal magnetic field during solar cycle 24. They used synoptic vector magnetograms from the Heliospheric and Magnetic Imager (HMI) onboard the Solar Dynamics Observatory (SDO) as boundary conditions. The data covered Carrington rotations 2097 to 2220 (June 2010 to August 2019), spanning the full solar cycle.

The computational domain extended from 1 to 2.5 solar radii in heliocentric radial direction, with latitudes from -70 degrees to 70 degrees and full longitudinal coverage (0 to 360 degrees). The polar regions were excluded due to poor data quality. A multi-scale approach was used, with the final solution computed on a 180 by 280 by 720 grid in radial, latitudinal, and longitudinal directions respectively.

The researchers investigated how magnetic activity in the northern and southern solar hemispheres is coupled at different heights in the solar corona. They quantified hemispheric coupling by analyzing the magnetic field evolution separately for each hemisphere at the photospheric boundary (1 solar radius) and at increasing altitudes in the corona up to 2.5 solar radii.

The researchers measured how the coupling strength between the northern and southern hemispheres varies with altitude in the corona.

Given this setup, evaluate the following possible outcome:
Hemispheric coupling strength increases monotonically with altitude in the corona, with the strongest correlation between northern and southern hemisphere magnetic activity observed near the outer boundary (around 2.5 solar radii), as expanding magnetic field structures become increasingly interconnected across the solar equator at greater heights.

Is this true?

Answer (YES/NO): YES